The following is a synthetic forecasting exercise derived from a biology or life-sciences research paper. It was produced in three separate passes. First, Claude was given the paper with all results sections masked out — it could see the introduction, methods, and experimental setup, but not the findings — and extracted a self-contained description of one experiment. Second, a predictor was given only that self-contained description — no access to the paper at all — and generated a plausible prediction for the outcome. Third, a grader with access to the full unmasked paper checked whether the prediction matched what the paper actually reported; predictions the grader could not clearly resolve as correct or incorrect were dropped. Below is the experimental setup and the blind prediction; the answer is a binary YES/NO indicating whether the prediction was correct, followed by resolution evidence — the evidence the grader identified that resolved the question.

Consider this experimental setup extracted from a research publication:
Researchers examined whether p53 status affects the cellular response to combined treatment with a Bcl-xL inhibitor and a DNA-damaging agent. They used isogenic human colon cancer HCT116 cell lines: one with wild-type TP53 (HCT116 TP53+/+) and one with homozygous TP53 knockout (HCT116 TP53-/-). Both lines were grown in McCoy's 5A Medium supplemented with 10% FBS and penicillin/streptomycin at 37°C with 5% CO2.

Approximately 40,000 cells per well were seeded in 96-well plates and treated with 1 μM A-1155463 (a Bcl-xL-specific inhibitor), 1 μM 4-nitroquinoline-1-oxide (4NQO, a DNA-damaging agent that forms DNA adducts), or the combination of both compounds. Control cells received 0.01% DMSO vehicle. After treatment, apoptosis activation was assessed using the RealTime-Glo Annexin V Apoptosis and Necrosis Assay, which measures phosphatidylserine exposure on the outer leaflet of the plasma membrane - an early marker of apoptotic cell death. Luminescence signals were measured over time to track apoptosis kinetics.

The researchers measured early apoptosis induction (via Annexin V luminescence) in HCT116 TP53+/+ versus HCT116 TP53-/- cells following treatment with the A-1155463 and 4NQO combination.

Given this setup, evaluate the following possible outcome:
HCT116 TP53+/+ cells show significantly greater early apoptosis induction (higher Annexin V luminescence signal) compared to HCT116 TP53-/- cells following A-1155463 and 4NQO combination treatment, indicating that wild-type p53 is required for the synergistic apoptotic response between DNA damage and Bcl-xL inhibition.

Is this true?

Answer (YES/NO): YES